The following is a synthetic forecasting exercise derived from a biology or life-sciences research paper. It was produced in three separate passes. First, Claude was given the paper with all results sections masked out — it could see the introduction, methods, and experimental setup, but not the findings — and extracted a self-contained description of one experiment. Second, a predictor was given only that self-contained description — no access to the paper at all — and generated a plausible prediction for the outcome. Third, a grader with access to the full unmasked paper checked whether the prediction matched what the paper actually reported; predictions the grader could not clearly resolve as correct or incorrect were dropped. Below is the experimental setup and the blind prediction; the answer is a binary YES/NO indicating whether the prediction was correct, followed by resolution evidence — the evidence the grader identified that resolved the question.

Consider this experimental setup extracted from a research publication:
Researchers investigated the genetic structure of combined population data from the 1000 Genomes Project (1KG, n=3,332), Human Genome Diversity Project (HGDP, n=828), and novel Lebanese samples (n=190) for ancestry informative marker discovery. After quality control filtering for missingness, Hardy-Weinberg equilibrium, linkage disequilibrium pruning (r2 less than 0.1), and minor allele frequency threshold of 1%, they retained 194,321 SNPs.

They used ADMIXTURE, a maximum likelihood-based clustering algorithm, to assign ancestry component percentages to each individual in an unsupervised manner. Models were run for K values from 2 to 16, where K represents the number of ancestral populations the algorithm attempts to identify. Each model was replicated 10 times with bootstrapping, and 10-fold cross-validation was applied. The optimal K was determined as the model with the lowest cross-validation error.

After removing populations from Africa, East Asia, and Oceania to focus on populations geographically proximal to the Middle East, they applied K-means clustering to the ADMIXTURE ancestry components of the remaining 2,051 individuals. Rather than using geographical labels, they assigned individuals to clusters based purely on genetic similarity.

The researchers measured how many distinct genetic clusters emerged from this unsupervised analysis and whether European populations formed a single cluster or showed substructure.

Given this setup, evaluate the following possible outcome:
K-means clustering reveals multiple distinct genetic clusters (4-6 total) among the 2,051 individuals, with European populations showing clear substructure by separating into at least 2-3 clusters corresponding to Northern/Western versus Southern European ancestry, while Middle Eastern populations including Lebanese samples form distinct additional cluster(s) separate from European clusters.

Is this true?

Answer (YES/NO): NO